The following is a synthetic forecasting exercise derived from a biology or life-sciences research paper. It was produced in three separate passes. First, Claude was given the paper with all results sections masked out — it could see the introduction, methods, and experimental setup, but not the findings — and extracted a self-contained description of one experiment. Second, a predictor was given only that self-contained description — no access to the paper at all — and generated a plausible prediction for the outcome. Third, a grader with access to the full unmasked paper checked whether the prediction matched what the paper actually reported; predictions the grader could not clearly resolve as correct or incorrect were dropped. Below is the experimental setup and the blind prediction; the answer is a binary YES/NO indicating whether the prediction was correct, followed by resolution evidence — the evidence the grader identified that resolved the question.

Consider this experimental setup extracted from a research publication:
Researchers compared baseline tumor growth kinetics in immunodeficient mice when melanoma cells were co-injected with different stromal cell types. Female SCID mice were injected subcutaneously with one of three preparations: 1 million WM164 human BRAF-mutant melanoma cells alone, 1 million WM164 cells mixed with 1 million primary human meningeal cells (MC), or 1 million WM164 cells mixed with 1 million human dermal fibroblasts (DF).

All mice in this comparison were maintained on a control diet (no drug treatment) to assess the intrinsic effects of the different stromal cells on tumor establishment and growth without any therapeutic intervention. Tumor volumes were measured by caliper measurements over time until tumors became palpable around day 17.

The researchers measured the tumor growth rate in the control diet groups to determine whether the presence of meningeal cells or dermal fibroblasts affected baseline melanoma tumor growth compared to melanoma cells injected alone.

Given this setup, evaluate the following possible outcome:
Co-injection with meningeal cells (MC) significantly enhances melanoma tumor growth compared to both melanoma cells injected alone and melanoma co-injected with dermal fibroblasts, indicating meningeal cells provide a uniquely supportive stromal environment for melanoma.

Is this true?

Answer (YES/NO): YES